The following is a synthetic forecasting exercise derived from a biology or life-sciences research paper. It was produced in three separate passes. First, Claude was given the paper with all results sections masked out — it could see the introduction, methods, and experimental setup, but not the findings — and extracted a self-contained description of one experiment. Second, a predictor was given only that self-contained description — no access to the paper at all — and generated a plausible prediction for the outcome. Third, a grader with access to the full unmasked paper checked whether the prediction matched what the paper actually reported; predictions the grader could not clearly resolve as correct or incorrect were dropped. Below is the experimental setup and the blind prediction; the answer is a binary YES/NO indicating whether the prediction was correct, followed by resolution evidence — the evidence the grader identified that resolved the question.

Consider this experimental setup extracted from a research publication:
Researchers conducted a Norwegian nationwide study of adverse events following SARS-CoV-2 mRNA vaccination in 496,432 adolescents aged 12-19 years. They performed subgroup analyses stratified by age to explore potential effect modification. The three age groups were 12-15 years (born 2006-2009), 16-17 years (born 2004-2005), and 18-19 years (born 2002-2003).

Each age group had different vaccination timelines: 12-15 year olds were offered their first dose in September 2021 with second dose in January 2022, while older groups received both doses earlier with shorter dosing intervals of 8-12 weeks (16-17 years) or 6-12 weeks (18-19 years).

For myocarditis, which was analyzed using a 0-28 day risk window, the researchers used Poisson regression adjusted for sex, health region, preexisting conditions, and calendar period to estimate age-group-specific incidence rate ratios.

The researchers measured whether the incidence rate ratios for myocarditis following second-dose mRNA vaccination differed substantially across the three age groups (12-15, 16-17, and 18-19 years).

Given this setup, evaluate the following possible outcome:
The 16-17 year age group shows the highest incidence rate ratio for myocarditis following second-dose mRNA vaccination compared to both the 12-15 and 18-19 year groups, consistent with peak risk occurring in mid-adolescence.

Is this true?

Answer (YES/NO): NO